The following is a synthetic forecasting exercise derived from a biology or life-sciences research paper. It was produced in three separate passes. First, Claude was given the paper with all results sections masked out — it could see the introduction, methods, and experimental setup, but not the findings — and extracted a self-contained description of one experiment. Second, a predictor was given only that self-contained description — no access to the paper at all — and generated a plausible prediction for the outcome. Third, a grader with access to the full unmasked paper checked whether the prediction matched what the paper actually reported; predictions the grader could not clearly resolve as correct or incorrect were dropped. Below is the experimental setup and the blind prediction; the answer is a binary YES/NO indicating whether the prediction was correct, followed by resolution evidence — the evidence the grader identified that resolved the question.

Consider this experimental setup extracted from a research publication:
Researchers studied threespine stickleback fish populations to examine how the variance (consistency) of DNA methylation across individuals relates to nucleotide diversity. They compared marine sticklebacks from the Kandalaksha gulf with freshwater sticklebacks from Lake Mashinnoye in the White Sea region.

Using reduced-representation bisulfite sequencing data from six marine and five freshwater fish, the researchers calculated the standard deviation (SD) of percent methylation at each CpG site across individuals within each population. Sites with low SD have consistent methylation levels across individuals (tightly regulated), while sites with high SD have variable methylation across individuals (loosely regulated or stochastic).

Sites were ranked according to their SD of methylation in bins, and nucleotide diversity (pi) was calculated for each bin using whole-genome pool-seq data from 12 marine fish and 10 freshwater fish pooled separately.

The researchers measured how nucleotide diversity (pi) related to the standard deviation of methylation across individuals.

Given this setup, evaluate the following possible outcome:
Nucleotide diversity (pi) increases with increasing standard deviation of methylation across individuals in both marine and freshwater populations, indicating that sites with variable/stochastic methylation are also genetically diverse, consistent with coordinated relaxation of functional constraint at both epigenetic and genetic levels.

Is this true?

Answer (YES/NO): NO